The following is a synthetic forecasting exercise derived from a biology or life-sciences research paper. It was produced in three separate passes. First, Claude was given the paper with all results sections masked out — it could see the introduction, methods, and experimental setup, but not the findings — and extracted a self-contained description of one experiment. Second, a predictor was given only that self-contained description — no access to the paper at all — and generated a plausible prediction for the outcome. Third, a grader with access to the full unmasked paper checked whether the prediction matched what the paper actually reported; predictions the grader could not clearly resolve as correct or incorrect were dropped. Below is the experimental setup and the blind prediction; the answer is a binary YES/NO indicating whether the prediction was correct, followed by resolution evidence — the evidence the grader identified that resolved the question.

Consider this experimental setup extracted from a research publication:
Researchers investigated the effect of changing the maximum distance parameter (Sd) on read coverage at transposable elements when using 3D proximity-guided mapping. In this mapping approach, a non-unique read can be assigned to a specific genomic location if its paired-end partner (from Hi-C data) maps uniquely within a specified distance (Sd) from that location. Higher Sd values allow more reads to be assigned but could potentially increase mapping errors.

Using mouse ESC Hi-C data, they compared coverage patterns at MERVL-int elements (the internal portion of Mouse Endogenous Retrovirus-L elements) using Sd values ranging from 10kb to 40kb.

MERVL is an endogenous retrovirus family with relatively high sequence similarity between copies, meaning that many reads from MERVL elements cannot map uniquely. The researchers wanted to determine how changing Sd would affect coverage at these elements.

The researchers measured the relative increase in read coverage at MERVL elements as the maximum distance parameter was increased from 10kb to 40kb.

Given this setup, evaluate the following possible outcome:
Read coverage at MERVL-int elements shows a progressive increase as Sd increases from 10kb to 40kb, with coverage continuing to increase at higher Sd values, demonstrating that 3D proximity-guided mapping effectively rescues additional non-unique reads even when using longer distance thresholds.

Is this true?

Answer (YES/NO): YES